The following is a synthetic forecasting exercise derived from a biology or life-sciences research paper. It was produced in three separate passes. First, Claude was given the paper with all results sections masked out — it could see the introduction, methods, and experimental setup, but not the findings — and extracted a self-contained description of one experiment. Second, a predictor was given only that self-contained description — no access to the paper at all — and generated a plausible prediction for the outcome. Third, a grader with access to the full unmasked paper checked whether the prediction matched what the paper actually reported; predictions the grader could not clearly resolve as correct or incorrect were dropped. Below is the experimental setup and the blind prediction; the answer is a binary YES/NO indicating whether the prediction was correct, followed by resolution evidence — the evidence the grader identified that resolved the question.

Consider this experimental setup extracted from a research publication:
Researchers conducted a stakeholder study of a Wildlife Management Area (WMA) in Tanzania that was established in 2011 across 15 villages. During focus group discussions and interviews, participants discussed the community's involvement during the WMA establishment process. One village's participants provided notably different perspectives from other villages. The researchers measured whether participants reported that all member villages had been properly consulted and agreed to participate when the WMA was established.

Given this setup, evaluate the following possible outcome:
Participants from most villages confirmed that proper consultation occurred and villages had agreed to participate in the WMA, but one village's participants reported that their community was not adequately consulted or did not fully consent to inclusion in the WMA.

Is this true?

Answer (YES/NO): YES